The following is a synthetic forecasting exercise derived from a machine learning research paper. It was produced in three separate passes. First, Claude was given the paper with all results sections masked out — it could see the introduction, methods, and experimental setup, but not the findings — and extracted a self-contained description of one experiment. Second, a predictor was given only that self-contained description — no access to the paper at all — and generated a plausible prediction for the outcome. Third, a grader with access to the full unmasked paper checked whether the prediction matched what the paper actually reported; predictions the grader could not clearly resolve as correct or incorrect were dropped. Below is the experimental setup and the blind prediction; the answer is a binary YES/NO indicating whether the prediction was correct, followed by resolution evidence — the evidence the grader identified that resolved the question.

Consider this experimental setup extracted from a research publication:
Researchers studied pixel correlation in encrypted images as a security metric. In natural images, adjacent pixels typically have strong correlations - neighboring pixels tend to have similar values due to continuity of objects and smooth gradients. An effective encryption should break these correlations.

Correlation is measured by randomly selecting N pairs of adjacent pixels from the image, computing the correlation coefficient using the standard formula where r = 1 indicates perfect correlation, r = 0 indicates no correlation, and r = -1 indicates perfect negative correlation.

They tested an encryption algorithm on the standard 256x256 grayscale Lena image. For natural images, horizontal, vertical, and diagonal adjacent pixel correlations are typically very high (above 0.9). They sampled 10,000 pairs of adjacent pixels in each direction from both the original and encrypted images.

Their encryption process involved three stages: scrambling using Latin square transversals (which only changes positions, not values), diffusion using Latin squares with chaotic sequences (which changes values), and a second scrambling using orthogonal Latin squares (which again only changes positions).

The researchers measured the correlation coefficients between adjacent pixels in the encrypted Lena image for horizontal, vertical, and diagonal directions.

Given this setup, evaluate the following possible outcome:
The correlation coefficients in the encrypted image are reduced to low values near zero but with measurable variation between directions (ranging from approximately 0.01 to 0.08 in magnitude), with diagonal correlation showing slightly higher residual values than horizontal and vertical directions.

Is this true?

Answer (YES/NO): NO